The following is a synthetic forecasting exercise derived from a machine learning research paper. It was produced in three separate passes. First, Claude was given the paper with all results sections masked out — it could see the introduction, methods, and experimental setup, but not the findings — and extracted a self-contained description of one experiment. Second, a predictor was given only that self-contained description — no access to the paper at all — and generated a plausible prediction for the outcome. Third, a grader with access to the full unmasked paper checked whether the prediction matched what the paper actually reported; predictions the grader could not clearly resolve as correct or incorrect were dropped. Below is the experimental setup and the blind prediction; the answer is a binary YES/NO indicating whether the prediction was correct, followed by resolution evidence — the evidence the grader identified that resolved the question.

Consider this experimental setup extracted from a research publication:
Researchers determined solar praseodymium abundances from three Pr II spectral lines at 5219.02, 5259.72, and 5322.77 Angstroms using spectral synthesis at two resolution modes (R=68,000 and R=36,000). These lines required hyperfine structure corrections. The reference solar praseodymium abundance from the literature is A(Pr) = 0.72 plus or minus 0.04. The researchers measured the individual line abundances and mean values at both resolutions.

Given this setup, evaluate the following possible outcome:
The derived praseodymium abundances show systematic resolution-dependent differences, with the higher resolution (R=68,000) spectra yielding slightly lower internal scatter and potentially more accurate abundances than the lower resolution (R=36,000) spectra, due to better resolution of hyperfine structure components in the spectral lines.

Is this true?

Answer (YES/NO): NO